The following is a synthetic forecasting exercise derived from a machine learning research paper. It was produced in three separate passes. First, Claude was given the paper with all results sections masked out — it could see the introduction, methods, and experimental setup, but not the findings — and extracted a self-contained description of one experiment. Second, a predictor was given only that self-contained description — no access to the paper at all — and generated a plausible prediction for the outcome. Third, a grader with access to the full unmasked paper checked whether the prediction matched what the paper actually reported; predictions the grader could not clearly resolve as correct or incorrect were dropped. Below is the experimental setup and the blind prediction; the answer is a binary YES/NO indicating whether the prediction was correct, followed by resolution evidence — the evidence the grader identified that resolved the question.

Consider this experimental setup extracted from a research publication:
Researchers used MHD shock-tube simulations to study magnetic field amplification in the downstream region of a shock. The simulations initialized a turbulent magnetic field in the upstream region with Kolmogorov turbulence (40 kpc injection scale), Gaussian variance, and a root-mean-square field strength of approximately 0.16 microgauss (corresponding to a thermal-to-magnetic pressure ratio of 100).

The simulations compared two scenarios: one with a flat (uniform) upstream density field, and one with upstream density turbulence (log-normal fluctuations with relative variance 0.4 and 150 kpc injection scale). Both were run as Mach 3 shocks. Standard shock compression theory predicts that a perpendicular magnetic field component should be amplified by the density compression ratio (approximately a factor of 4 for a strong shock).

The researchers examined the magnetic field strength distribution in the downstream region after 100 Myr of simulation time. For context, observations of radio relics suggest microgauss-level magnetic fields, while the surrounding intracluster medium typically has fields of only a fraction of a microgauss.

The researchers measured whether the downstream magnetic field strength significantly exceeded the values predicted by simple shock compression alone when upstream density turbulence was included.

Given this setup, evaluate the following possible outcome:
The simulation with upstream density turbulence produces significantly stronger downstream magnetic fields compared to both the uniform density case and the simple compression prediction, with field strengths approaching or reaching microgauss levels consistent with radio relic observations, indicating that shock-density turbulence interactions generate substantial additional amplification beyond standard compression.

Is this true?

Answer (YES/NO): YES